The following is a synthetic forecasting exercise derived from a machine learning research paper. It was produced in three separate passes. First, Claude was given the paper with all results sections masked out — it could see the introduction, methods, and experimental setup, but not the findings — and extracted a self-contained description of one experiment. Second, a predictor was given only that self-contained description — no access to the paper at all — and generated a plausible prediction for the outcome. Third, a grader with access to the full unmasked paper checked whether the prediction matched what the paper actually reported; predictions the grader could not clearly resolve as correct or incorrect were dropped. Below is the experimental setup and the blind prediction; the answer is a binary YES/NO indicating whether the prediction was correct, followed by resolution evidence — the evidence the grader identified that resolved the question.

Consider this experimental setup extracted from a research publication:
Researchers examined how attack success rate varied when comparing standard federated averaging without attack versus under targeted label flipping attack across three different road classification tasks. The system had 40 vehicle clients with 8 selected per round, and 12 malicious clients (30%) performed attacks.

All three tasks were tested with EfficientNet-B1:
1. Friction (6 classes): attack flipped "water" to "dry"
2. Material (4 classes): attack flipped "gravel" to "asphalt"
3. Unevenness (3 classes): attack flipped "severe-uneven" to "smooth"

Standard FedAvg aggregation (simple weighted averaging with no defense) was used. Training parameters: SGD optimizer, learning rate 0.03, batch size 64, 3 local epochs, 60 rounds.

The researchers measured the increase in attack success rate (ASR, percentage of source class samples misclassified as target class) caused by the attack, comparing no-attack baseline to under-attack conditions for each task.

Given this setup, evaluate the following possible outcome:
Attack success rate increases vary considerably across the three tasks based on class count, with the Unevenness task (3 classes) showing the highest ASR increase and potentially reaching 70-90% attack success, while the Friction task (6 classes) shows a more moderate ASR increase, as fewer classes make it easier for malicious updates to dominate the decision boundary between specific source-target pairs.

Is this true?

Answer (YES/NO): NO